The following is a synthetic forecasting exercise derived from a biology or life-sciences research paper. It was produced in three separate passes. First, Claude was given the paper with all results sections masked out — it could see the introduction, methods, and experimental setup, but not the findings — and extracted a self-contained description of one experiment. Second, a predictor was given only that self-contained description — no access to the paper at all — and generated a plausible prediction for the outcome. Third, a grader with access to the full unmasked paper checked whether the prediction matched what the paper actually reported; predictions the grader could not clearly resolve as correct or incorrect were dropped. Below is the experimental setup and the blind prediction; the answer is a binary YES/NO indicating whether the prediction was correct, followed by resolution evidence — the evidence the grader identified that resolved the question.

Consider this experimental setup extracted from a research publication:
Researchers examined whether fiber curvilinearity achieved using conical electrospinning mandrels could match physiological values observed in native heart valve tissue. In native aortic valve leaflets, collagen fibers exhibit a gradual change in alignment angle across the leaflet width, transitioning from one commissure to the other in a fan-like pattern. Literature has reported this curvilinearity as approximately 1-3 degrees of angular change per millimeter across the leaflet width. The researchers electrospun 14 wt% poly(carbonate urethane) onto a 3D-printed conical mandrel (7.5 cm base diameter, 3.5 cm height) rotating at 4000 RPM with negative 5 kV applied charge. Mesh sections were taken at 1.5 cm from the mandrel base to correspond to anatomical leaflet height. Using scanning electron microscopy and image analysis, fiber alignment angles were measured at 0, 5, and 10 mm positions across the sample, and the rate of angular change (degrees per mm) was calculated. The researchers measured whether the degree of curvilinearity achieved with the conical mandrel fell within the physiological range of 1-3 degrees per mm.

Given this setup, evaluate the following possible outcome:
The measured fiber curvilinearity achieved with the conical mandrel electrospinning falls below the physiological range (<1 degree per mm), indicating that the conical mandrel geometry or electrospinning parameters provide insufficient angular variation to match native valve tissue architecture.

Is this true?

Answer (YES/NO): NO